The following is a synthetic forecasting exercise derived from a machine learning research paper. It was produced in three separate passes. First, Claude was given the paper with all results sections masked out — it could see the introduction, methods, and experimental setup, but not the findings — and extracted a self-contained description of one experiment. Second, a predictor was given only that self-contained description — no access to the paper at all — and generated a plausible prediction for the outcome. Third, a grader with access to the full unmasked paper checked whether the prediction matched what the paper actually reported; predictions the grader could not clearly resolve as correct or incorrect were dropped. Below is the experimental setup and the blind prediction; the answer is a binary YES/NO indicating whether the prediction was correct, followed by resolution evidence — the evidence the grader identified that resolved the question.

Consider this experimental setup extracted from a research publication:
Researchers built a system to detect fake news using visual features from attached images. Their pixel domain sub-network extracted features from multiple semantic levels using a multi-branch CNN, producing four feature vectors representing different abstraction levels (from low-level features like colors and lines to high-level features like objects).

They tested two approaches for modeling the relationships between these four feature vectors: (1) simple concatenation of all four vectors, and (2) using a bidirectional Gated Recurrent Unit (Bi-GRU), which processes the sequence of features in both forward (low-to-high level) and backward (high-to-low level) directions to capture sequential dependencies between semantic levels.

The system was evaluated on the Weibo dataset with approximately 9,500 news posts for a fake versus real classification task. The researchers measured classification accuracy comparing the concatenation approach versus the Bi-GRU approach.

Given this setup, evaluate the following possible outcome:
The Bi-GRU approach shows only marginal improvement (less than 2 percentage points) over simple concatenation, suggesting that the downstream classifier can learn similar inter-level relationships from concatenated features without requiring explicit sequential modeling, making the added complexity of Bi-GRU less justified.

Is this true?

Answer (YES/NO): YES